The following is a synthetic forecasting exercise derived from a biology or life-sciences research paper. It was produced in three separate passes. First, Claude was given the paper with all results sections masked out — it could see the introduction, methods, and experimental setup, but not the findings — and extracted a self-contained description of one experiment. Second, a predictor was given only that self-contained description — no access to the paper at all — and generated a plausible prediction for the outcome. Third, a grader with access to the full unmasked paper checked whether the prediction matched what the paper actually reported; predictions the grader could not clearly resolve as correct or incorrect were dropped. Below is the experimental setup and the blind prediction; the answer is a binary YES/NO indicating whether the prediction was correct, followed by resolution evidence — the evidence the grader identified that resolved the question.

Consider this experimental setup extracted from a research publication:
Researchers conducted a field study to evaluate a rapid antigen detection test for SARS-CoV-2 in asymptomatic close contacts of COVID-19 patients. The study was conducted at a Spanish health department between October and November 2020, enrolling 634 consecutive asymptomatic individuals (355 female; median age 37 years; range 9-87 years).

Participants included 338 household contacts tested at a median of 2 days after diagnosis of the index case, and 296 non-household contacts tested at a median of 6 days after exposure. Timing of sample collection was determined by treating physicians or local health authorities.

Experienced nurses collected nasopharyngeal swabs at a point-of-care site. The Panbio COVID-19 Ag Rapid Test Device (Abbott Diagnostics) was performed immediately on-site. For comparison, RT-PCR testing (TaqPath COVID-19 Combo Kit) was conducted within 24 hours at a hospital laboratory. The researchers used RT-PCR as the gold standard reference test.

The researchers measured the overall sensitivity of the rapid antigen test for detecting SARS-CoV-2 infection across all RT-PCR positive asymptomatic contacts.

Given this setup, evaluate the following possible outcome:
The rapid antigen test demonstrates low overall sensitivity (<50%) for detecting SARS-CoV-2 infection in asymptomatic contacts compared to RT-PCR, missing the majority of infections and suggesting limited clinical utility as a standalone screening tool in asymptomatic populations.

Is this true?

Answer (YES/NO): YES